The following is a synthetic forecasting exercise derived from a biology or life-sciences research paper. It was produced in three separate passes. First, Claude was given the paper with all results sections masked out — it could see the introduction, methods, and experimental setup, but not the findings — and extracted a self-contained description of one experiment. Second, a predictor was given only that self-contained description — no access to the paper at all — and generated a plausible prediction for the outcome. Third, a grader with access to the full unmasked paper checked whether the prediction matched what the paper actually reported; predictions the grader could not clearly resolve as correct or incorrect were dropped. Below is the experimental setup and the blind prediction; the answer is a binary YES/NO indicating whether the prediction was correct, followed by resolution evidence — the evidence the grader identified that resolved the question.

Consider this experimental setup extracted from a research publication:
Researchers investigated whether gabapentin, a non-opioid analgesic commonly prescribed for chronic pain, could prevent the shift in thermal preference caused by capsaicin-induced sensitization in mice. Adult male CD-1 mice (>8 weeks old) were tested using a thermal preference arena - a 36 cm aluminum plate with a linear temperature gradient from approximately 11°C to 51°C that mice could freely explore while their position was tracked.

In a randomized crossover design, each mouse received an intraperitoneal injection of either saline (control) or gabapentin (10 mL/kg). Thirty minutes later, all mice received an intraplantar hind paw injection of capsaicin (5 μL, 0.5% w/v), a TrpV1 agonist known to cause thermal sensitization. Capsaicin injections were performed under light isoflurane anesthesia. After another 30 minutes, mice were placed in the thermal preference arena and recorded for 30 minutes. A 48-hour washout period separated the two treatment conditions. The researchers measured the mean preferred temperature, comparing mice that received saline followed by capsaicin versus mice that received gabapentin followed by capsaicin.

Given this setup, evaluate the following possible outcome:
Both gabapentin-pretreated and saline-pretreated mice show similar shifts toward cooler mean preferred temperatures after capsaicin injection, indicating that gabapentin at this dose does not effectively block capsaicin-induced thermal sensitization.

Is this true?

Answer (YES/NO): NO